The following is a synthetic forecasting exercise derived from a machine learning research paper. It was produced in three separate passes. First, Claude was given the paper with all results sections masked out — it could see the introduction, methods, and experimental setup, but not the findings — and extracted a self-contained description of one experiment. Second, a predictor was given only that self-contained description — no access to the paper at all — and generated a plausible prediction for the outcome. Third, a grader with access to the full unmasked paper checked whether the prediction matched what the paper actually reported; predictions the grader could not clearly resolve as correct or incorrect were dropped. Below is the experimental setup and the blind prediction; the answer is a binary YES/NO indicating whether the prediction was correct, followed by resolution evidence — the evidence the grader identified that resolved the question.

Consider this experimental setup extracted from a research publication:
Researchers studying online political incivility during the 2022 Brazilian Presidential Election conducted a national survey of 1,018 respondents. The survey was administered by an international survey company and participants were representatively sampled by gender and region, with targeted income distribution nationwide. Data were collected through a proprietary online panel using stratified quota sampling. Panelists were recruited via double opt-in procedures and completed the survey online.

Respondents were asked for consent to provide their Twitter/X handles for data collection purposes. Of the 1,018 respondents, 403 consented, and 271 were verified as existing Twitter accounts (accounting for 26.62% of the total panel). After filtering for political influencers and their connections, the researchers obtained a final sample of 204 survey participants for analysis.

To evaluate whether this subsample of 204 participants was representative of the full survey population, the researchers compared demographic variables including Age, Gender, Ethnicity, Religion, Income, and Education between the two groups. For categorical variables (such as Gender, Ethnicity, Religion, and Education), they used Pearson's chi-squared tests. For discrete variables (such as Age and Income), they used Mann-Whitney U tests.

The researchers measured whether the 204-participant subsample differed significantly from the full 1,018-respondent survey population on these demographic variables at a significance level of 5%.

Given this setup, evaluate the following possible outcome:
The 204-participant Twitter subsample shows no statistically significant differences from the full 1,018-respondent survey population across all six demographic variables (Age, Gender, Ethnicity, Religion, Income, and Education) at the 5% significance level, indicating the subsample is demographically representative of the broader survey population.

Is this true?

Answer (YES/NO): YES